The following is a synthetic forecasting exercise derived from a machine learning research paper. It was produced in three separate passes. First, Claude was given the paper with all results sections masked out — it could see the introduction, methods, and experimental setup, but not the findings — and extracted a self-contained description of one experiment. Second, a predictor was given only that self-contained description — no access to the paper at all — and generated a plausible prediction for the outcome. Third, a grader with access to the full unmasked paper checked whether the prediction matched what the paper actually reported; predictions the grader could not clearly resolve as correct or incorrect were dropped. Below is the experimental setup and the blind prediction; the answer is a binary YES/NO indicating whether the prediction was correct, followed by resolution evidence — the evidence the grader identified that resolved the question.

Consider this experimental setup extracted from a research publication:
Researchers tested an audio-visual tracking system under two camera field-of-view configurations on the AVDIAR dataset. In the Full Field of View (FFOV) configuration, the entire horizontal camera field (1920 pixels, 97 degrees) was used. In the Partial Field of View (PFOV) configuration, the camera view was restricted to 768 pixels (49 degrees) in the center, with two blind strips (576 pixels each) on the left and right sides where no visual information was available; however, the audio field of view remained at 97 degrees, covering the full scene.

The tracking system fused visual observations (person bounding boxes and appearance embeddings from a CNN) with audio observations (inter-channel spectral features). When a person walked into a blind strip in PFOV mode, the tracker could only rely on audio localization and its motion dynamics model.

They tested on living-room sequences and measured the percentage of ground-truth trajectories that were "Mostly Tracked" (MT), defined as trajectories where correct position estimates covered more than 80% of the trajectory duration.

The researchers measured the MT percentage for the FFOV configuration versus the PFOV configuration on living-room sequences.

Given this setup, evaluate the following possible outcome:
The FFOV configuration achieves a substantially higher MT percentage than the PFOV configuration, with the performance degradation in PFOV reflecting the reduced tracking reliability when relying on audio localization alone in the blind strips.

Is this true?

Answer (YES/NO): YES